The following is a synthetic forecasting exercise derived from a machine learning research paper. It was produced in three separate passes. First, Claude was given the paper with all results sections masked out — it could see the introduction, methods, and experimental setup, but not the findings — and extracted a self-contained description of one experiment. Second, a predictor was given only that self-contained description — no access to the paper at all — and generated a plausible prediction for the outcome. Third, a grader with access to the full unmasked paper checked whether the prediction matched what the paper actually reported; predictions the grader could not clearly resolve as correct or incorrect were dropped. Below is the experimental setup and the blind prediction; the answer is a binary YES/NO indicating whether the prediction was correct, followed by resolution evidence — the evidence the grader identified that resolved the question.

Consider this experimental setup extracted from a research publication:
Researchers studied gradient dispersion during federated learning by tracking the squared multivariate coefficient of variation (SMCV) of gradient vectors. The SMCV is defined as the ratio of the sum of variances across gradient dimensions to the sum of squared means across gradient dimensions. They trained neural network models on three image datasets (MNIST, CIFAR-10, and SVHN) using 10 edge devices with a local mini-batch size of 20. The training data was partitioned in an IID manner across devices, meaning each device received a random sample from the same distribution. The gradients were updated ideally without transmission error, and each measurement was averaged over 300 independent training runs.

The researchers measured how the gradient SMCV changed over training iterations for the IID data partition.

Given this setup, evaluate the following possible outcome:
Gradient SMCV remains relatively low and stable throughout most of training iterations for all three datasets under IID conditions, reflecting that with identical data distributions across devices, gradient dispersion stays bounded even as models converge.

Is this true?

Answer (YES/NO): NO